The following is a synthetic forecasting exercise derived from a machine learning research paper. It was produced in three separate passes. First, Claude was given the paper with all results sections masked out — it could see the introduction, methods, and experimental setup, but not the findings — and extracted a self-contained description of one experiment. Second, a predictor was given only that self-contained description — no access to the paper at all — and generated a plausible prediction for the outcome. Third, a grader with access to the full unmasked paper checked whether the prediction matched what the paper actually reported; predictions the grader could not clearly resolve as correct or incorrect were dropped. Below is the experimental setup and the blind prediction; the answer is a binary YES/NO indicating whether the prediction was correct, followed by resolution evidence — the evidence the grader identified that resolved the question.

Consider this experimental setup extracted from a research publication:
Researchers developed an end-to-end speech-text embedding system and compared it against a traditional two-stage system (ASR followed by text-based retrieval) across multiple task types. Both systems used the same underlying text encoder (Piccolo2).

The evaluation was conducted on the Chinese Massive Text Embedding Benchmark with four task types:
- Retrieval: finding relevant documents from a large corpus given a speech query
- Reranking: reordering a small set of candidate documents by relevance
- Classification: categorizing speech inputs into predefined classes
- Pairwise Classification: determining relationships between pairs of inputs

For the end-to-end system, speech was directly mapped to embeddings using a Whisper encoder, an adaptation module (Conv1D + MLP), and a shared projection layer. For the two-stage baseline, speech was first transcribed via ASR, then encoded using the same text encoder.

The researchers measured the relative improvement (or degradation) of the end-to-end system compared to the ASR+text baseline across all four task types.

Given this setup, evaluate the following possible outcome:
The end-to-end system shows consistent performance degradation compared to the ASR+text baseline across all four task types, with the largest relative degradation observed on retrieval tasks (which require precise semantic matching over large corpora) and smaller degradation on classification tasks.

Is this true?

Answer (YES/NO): NO